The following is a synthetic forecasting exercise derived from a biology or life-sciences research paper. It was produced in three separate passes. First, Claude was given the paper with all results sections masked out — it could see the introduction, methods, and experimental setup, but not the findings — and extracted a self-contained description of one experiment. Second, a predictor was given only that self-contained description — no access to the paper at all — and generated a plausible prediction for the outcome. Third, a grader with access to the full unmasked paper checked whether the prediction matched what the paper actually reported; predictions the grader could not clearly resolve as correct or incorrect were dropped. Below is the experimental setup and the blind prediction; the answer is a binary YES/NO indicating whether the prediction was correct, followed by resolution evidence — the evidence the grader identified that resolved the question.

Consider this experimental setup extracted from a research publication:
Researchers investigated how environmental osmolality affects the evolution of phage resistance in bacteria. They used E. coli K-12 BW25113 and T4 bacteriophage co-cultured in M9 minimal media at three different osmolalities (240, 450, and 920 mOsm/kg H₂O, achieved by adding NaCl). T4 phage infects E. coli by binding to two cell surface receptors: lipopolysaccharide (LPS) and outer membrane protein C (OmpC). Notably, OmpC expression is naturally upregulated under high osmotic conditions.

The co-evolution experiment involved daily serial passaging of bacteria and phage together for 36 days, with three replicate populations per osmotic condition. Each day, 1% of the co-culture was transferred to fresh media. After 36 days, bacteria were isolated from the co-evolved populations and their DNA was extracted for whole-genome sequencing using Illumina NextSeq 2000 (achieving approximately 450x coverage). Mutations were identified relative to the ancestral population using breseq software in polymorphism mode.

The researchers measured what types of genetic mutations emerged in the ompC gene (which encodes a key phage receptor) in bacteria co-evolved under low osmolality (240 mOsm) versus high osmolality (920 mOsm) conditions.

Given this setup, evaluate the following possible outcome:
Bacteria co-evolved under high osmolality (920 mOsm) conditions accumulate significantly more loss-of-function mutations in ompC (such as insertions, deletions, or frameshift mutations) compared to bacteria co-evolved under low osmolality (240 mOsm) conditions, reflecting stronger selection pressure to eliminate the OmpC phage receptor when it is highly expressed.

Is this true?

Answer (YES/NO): NO